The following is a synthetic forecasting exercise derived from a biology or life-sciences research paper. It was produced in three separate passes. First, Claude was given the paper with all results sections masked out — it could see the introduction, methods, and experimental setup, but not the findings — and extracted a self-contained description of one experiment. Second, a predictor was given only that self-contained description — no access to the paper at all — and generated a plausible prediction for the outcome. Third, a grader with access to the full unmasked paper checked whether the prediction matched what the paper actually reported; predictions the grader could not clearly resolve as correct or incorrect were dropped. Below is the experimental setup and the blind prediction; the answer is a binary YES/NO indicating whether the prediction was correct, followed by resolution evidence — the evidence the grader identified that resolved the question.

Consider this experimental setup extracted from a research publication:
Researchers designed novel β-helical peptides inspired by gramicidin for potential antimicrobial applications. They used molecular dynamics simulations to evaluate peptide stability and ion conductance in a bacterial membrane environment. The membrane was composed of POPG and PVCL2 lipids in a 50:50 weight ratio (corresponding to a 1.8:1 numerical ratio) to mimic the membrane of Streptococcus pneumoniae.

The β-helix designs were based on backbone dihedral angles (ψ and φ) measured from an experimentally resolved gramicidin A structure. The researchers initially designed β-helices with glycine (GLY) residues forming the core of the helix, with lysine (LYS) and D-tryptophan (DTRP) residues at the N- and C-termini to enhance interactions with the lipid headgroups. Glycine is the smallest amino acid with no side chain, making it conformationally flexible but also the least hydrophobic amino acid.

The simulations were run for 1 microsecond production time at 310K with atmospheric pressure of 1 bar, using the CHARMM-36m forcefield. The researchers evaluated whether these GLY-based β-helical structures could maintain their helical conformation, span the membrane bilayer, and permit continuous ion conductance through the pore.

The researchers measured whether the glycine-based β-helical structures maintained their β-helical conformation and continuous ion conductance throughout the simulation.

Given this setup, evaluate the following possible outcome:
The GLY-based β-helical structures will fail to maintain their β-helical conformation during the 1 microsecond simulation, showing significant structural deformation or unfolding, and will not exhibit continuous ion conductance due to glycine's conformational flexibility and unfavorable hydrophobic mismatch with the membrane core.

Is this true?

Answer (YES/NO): YES